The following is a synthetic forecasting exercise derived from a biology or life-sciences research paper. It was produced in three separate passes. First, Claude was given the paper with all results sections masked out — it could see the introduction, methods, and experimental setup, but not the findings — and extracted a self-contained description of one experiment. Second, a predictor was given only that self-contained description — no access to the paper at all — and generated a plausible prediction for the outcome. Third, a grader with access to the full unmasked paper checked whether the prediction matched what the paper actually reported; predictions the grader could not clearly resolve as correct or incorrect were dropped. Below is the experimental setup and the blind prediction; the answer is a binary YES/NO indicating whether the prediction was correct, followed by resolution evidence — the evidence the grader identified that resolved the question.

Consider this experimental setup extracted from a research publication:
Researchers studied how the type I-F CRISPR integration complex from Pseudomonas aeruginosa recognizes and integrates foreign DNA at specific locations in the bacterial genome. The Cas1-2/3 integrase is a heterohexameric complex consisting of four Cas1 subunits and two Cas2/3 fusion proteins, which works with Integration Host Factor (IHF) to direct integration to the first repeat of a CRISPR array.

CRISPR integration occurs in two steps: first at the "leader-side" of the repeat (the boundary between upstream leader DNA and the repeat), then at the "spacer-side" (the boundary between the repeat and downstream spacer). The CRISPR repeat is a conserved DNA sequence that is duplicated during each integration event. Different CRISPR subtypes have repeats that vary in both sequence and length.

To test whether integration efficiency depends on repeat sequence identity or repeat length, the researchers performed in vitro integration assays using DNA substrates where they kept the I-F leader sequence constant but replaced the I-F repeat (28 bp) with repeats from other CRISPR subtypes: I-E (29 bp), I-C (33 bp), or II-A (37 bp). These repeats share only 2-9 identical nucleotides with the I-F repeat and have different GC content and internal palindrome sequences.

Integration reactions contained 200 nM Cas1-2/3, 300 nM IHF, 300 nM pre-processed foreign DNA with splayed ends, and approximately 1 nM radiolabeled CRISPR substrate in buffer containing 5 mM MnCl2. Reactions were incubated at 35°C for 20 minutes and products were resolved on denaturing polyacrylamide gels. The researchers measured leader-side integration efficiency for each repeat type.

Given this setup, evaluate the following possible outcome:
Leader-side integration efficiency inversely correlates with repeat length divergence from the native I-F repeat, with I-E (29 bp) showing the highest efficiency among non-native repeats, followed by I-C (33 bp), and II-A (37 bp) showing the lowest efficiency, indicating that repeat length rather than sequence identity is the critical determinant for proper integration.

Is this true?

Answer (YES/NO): NO